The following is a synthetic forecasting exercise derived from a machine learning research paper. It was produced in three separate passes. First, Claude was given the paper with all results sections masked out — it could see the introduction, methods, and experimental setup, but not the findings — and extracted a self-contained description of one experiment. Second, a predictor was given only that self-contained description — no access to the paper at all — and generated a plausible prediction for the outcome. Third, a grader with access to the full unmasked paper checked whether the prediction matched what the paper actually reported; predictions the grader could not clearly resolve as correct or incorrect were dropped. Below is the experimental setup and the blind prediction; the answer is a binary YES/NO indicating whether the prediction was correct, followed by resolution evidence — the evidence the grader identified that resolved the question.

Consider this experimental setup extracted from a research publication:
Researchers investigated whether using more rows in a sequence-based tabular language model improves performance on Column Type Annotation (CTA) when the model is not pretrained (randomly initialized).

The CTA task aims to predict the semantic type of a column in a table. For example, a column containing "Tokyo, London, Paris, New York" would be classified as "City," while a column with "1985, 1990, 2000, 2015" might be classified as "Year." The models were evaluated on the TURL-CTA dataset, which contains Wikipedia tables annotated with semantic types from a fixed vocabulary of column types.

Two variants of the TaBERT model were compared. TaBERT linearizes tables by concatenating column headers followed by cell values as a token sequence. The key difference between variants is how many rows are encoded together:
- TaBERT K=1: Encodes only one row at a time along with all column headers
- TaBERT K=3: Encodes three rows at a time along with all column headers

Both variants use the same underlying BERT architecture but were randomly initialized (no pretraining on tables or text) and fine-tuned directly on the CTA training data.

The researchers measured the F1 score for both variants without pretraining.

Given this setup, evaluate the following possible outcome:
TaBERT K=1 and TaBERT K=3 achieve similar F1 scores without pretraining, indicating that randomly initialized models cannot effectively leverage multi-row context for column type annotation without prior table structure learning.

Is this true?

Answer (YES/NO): NO